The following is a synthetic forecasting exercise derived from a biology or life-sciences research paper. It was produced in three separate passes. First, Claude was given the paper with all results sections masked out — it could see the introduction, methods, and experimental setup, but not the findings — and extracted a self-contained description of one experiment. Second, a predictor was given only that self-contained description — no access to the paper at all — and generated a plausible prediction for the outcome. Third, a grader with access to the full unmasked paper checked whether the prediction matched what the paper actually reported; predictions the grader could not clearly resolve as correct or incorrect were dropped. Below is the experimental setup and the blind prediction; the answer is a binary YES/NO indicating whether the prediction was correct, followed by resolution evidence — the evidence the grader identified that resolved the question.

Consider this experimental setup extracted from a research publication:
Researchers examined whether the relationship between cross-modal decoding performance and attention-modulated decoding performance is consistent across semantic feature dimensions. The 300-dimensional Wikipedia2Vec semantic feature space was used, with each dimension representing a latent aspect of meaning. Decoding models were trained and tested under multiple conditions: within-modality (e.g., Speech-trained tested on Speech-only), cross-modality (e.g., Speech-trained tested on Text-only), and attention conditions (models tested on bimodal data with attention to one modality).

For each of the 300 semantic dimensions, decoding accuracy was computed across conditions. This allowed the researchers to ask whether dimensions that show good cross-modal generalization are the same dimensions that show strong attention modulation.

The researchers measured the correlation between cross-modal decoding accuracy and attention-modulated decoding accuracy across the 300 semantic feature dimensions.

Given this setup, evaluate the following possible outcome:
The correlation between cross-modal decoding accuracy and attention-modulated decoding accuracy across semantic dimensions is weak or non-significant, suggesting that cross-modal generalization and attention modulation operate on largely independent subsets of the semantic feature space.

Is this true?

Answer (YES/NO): NO